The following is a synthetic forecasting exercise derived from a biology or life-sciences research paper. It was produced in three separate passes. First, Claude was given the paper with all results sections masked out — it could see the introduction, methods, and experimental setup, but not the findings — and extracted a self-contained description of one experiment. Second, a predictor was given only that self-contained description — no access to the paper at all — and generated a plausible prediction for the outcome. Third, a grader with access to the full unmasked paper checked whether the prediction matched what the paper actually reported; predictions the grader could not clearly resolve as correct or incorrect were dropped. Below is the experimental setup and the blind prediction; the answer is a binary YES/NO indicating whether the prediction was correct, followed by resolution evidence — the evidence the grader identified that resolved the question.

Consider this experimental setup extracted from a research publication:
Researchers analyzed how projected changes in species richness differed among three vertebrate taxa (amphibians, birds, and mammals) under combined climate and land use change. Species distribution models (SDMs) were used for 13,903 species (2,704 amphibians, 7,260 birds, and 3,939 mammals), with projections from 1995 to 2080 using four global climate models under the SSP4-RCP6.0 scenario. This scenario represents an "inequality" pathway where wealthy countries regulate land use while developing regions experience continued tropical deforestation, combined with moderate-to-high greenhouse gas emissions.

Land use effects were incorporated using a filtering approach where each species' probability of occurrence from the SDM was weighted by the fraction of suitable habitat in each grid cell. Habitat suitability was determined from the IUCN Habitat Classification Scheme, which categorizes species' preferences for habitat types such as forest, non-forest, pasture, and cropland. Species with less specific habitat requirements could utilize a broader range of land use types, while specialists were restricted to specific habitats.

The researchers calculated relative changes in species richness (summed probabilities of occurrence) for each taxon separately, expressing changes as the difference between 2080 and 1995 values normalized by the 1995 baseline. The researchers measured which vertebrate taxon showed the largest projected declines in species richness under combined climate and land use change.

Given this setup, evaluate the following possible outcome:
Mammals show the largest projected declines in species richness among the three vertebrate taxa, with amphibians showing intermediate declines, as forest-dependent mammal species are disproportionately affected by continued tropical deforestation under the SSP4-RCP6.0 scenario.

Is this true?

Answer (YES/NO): NO